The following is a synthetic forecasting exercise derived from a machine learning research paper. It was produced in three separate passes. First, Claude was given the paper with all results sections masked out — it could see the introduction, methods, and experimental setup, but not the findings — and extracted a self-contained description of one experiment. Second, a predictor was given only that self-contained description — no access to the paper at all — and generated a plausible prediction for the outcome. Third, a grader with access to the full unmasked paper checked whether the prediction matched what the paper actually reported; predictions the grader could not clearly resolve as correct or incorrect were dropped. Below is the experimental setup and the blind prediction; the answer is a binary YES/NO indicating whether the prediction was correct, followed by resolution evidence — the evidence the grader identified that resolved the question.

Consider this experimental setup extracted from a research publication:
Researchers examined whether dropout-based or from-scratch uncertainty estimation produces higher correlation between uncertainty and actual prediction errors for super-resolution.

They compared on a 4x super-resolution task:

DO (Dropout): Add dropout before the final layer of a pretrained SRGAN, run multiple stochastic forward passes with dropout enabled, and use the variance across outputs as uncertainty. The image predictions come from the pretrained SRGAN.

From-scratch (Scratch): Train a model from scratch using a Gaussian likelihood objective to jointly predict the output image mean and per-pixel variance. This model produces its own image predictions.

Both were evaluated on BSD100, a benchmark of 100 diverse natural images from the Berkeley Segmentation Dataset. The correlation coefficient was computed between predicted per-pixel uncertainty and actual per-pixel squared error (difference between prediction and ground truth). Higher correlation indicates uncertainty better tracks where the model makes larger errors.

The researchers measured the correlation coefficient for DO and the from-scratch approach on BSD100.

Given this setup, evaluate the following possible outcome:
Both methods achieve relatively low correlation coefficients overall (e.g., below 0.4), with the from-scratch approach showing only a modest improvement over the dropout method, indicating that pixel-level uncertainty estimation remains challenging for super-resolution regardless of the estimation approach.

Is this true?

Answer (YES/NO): NO